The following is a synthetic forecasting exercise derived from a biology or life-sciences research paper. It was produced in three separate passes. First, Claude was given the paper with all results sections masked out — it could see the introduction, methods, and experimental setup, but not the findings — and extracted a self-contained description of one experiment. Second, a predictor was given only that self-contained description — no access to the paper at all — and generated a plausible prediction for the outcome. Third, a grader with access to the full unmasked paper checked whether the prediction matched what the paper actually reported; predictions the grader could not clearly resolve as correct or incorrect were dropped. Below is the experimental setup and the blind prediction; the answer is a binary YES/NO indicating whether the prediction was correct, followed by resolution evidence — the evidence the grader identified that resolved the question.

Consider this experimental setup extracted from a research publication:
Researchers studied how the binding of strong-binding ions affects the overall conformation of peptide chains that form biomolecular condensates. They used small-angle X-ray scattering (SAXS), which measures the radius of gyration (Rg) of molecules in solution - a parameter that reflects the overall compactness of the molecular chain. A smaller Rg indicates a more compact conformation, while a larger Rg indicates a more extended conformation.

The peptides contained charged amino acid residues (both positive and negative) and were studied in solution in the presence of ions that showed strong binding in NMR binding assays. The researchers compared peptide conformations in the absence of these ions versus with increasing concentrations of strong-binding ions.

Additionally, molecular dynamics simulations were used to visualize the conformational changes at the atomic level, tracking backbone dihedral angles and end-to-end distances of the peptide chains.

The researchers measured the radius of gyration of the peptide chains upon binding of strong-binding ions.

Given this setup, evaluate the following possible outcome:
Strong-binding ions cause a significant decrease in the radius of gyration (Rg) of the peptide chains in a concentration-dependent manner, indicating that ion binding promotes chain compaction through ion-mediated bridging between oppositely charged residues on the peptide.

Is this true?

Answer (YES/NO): NO